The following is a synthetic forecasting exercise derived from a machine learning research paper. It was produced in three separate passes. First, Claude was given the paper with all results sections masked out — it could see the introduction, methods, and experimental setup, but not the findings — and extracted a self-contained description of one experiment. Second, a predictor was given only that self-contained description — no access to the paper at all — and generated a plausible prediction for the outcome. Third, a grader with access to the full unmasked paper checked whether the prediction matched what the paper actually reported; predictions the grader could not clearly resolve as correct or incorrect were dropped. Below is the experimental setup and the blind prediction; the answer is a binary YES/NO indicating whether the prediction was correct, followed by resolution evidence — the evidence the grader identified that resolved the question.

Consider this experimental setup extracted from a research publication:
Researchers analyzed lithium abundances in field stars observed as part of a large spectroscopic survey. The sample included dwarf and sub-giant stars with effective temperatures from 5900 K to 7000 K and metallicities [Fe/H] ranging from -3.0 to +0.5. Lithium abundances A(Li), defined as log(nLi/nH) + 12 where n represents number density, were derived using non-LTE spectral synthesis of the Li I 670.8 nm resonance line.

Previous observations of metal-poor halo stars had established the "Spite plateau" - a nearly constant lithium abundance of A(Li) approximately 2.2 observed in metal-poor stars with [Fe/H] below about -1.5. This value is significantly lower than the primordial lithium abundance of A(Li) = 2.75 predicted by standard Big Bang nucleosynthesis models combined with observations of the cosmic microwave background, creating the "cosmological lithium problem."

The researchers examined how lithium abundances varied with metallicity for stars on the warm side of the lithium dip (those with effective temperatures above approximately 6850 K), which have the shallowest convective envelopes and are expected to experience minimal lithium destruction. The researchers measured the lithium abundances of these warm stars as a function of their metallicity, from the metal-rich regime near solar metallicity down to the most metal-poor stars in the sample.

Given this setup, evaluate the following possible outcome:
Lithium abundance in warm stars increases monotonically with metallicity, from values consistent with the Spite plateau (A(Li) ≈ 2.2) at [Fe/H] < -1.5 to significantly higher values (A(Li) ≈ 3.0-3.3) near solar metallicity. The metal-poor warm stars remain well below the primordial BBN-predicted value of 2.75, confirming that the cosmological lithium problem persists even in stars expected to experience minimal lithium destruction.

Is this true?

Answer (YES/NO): NO